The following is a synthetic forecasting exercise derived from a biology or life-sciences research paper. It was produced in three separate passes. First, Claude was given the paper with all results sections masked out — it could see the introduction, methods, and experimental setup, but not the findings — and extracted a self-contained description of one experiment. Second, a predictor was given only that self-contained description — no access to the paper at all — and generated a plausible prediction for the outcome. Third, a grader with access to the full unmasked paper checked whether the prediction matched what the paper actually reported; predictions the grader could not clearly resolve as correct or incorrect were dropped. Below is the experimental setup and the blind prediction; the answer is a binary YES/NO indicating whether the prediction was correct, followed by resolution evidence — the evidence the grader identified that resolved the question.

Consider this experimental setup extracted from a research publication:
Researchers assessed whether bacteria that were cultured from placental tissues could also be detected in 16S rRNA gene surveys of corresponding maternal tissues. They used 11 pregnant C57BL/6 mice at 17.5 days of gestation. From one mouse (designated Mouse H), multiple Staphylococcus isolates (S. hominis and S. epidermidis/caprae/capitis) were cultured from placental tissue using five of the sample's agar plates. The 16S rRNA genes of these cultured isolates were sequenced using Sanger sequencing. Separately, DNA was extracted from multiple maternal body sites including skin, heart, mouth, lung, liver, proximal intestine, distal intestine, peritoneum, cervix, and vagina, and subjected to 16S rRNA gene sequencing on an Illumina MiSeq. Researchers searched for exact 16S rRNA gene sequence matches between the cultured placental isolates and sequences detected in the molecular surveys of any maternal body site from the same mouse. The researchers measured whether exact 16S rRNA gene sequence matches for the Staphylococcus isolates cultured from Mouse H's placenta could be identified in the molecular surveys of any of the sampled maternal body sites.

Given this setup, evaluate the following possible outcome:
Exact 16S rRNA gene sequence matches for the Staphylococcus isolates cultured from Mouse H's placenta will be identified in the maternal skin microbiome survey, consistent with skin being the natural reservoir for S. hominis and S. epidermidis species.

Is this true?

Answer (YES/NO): NO